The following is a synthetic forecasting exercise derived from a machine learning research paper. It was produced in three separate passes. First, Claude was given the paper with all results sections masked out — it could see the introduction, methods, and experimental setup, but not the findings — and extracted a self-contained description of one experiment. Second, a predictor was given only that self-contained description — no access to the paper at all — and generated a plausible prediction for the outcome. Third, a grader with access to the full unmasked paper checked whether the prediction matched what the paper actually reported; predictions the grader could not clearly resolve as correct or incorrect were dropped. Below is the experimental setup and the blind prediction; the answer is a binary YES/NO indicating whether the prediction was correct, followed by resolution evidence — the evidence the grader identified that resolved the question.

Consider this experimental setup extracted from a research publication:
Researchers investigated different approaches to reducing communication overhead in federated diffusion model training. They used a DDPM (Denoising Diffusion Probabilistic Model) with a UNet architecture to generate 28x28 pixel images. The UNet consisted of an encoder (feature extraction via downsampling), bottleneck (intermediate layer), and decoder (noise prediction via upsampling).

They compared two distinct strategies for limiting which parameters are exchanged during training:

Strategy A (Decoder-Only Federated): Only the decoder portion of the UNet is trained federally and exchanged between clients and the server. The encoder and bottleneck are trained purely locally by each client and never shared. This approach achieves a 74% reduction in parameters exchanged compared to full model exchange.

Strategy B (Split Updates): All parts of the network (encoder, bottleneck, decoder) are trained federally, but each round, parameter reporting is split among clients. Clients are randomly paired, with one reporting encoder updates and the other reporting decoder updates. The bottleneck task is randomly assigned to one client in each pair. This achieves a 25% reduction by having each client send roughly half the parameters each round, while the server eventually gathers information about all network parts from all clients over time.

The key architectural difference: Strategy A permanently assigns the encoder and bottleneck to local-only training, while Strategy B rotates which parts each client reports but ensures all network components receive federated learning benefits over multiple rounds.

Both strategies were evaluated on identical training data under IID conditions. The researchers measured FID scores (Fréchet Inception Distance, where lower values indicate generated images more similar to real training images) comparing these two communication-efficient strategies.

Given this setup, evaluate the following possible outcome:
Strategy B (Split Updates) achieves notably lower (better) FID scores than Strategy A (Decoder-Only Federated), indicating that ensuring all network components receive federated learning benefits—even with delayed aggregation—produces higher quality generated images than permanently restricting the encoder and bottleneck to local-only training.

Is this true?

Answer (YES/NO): YES